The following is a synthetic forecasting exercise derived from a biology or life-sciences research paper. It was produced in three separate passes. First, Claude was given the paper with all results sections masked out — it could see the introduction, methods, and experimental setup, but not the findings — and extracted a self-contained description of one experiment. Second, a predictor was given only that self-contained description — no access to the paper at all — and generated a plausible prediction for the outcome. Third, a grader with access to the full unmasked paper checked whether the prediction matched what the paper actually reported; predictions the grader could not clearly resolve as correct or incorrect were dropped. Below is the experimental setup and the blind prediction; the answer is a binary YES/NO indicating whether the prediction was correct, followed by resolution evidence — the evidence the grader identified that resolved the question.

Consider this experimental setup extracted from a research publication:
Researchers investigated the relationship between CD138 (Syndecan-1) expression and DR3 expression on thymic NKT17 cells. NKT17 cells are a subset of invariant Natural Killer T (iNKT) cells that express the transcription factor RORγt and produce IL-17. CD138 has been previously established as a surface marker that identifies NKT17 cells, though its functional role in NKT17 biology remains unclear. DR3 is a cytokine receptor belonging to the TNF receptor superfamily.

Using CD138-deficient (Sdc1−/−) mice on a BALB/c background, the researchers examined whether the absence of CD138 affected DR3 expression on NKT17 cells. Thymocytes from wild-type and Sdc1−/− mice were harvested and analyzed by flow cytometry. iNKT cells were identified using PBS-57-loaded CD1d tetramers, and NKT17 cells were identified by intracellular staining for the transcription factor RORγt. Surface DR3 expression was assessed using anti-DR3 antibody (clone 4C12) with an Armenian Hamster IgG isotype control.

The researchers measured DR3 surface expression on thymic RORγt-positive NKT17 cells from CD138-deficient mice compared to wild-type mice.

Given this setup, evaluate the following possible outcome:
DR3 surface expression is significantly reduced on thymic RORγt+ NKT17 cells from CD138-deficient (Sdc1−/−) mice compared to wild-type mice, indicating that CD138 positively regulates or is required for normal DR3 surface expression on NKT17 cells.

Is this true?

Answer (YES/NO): NO